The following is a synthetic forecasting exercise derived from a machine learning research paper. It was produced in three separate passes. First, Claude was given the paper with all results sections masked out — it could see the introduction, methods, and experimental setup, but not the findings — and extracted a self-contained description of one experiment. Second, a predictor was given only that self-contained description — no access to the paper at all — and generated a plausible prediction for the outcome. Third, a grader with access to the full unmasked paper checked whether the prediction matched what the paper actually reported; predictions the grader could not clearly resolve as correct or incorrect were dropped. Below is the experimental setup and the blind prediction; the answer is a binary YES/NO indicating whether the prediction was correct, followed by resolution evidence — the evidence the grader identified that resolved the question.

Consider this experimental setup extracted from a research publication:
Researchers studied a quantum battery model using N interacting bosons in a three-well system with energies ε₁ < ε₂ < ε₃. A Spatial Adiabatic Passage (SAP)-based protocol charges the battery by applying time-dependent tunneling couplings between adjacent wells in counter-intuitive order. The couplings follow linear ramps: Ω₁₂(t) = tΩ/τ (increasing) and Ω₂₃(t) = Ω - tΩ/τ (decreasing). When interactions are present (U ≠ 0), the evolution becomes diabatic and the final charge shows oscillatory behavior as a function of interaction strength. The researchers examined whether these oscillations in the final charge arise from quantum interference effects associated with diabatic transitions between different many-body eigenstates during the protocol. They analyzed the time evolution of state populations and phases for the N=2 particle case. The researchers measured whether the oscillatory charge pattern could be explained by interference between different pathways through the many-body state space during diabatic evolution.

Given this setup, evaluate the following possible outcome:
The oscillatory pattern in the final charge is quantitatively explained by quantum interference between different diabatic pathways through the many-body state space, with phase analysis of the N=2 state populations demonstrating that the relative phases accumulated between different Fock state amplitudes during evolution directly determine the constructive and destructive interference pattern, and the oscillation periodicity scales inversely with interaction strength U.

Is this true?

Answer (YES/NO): NO